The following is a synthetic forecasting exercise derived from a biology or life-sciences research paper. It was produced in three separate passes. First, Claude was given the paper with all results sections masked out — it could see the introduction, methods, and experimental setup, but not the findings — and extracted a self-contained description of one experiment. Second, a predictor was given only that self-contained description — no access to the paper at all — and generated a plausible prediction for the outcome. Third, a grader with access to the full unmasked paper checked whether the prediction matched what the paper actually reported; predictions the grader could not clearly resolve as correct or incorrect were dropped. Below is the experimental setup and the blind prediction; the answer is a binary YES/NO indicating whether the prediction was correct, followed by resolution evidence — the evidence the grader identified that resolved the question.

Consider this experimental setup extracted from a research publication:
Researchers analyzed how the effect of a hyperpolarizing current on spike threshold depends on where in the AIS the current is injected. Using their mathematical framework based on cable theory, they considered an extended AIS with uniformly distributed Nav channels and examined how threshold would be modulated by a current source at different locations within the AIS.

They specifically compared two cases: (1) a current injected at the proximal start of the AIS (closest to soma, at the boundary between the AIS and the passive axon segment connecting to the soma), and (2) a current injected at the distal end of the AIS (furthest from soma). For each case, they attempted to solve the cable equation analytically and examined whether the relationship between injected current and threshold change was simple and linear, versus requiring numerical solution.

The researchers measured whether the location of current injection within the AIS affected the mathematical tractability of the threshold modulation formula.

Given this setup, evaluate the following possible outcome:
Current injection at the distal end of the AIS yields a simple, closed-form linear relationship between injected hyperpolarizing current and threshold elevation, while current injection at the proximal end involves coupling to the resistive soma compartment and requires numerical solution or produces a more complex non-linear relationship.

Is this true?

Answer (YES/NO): NO